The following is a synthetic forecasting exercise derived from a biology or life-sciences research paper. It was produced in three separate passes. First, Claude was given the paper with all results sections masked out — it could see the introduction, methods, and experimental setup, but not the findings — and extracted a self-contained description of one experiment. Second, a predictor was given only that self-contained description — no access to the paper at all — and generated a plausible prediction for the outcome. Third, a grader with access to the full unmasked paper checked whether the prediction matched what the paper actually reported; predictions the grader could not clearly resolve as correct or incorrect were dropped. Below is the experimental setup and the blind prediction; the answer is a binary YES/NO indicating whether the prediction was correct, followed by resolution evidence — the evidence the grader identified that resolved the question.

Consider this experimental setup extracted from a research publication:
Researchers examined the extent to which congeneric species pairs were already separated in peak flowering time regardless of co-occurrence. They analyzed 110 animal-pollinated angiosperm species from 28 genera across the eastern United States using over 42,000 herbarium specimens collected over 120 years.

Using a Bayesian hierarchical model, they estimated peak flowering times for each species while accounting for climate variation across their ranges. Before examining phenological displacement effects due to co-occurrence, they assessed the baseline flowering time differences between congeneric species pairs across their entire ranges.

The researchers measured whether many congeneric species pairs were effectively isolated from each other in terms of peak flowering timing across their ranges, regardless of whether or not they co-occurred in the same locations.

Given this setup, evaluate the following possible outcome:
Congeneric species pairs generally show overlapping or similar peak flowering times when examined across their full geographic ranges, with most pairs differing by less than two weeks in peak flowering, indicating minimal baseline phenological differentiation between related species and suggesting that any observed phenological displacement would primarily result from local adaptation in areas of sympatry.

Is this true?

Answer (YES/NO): NO